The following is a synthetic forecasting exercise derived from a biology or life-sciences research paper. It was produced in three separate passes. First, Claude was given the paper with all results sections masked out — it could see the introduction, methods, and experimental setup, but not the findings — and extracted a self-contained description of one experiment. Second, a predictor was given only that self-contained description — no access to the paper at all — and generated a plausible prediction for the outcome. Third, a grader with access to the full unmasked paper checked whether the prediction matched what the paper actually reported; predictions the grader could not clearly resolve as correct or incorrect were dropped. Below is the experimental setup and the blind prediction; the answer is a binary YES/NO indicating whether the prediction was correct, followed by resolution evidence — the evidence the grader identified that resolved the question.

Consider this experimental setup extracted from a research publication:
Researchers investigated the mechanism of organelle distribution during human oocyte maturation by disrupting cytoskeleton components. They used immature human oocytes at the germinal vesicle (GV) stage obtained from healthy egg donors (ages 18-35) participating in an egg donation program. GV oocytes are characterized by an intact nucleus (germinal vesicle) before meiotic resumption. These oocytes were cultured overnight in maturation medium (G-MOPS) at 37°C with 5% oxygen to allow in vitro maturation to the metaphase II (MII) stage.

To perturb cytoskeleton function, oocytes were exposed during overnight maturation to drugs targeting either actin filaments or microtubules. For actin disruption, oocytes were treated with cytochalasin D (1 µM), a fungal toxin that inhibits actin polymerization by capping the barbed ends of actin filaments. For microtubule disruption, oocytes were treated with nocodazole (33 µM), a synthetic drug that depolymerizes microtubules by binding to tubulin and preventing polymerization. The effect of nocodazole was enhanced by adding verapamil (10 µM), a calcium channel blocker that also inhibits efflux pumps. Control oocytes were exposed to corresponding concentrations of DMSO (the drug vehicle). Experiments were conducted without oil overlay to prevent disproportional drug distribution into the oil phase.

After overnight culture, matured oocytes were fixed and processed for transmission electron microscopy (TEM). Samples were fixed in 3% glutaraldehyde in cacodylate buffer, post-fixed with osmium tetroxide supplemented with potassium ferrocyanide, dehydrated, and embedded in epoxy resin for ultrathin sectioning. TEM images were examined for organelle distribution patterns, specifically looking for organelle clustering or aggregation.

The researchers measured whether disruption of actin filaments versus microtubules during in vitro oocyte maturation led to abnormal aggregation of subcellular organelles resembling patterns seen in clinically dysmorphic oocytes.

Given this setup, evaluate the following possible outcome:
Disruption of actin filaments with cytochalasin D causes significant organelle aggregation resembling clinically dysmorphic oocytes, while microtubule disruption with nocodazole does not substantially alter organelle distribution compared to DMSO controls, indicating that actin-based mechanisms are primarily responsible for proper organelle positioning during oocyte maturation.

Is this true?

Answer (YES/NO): YES